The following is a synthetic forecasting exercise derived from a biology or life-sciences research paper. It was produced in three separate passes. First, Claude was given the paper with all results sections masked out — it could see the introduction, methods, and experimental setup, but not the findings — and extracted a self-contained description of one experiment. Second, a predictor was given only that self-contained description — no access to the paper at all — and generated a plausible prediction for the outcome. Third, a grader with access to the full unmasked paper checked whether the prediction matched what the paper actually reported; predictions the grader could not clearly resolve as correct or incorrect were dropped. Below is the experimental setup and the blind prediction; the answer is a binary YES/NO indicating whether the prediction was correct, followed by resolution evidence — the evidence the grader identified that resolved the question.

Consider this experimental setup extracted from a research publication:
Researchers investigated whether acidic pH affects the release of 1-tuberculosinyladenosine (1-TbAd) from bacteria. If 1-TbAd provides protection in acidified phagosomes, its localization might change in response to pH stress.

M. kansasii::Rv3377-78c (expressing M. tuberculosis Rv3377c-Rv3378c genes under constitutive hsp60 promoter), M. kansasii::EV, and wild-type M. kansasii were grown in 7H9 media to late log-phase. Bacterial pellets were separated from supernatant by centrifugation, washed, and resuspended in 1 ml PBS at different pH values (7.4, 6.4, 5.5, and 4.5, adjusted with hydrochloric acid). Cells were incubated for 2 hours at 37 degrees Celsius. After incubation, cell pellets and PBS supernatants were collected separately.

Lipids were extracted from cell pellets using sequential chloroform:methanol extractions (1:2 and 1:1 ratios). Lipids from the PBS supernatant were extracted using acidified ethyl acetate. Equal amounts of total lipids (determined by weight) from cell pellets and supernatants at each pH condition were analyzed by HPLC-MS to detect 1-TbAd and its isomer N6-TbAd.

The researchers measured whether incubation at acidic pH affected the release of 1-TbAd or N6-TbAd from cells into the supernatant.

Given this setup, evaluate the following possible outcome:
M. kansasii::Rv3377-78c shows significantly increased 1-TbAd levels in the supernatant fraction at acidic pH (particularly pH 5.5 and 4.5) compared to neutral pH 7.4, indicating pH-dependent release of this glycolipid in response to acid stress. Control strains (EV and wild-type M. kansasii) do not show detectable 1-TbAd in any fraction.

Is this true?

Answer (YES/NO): NO